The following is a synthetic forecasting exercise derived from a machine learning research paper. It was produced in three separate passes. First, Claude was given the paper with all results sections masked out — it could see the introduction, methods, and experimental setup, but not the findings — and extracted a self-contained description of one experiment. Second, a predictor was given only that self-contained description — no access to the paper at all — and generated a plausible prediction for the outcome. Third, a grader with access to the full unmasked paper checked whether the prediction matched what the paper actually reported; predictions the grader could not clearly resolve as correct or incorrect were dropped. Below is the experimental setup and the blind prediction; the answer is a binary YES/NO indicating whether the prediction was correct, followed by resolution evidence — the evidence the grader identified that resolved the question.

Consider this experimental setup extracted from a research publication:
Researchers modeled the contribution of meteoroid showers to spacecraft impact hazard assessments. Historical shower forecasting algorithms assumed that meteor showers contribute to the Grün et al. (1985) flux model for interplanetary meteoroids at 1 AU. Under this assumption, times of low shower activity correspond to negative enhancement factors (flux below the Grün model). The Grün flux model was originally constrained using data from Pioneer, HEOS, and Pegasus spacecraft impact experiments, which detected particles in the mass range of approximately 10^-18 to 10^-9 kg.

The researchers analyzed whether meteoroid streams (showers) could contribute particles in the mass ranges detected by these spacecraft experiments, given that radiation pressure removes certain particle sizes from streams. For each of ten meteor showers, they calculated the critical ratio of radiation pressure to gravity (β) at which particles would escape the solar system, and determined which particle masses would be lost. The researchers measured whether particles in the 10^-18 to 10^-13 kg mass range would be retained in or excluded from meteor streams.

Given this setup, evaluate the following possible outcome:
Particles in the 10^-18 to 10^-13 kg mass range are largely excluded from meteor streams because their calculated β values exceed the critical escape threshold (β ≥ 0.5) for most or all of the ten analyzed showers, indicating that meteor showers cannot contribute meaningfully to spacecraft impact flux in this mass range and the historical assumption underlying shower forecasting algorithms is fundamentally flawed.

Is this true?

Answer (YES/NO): NO